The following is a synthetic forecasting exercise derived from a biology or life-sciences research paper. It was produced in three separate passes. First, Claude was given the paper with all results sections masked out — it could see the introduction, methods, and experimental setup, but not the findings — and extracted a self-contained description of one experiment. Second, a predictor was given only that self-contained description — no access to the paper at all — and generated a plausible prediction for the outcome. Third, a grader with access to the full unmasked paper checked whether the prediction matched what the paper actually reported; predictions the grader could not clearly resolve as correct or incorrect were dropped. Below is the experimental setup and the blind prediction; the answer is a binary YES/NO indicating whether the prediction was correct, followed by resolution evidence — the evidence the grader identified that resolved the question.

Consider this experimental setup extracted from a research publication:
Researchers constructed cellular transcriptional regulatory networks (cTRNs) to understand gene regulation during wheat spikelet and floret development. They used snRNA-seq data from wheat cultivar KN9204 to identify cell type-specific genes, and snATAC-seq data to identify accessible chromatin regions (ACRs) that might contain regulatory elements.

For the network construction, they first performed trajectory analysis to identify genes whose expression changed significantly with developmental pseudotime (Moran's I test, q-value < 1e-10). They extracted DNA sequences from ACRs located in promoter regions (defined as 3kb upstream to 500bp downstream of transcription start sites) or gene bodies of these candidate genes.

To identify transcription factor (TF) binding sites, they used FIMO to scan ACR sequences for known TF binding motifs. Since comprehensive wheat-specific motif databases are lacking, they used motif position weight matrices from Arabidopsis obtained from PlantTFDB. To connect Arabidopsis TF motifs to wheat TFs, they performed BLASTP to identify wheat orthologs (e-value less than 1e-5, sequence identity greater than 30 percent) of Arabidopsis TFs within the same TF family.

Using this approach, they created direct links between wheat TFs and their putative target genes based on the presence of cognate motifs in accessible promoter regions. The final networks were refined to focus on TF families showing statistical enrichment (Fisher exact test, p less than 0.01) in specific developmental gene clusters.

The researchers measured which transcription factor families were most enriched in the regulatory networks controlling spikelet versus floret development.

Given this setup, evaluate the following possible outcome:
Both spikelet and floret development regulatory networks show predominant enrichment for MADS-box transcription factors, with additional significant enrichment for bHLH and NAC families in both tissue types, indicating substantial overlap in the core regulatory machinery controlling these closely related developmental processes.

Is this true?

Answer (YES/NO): NO